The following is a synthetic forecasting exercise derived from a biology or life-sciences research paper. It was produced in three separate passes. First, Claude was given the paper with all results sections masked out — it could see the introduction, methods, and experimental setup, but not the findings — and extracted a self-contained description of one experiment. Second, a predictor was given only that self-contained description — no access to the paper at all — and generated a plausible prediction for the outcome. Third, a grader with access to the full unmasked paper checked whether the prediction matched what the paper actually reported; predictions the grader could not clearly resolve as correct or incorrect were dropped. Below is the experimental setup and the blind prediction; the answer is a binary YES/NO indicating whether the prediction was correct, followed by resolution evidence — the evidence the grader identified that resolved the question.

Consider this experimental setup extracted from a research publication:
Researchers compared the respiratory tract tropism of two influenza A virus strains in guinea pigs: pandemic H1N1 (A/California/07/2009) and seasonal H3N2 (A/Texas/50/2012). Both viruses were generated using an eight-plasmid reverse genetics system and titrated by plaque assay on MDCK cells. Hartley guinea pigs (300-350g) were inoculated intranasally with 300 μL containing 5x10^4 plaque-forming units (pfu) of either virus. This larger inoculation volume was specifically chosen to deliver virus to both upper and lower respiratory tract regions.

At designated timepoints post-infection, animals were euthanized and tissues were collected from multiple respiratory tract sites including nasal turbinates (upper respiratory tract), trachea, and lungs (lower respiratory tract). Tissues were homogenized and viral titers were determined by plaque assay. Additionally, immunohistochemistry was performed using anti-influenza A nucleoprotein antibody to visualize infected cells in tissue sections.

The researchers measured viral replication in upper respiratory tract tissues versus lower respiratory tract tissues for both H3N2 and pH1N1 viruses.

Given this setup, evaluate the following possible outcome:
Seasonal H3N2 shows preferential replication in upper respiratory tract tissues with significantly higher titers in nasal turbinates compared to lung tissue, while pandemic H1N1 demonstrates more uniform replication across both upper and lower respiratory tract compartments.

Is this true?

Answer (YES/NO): NO